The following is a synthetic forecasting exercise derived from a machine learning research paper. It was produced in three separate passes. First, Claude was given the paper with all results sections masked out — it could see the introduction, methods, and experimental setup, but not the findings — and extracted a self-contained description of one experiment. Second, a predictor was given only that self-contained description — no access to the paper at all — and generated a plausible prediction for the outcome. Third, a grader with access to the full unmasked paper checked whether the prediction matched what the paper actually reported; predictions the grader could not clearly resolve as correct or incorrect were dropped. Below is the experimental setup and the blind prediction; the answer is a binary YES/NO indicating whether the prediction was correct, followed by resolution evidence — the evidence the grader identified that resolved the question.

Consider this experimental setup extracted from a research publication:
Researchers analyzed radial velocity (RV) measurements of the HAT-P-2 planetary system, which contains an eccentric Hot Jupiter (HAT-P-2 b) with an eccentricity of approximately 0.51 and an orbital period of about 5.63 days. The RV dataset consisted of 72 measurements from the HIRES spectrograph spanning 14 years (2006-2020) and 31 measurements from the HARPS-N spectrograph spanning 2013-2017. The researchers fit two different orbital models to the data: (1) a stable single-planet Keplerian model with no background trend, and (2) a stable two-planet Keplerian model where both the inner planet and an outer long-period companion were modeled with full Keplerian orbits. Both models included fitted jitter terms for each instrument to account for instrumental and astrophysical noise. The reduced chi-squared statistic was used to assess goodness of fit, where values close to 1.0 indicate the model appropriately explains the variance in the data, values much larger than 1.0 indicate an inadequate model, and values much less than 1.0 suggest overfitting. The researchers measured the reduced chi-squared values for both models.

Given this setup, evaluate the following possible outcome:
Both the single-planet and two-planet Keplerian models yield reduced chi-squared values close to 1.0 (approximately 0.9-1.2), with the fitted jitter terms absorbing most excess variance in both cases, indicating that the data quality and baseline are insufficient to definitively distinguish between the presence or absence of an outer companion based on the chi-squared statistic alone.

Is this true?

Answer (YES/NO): NO